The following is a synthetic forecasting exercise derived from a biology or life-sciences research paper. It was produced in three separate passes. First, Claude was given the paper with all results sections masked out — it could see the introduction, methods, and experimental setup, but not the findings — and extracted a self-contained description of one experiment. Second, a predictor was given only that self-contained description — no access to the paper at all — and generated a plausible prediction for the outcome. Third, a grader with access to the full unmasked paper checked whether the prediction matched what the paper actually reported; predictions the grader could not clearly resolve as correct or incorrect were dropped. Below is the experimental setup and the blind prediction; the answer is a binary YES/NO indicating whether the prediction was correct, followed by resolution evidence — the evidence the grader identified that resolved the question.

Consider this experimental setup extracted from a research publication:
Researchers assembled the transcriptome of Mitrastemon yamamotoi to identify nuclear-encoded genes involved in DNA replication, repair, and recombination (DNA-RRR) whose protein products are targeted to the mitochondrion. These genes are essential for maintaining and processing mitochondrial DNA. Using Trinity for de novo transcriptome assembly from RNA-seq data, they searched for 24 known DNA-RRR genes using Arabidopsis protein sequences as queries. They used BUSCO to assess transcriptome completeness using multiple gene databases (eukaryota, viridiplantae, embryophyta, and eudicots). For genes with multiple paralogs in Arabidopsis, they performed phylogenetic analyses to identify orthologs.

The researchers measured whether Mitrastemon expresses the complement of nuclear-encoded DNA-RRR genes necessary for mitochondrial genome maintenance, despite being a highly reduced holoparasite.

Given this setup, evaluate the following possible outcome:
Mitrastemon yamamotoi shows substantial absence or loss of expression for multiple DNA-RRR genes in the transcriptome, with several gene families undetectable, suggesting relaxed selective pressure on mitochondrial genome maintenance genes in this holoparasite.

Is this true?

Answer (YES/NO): NO